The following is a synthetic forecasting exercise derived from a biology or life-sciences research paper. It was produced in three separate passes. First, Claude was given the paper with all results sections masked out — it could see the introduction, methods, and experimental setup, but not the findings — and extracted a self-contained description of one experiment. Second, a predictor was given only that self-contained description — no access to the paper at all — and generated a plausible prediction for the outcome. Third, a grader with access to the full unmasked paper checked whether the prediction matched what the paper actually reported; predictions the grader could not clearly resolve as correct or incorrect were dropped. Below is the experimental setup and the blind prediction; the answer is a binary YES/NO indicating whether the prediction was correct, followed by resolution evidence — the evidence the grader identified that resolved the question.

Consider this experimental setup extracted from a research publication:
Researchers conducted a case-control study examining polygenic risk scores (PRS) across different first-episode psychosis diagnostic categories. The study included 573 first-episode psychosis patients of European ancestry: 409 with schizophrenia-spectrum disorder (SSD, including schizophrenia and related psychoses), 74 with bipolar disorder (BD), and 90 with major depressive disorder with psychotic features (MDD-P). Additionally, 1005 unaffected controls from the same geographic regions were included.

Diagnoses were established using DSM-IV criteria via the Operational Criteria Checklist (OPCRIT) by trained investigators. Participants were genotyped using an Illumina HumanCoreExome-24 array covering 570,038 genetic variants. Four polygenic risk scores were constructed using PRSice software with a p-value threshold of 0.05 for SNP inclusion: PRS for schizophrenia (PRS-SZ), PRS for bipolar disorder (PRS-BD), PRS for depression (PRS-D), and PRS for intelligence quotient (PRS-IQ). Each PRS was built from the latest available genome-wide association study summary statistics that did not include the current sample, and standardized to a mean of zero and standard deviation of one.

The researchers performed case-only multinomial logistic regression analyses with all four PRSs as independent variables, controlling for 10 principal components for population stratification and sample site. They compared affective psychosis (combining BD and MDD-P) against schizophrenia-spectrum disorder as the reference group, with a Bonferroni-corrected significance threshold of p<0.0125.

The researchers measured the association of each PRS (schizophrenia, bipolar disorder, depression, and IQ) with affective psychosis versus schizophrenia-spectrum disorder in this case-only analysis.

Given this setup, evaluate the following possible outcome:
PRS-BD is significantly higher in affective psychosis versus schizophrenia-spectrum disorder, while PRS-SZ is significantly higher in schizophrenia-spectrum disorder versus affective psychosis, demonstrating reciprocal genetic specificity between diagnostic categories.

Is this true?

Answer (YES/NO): NO